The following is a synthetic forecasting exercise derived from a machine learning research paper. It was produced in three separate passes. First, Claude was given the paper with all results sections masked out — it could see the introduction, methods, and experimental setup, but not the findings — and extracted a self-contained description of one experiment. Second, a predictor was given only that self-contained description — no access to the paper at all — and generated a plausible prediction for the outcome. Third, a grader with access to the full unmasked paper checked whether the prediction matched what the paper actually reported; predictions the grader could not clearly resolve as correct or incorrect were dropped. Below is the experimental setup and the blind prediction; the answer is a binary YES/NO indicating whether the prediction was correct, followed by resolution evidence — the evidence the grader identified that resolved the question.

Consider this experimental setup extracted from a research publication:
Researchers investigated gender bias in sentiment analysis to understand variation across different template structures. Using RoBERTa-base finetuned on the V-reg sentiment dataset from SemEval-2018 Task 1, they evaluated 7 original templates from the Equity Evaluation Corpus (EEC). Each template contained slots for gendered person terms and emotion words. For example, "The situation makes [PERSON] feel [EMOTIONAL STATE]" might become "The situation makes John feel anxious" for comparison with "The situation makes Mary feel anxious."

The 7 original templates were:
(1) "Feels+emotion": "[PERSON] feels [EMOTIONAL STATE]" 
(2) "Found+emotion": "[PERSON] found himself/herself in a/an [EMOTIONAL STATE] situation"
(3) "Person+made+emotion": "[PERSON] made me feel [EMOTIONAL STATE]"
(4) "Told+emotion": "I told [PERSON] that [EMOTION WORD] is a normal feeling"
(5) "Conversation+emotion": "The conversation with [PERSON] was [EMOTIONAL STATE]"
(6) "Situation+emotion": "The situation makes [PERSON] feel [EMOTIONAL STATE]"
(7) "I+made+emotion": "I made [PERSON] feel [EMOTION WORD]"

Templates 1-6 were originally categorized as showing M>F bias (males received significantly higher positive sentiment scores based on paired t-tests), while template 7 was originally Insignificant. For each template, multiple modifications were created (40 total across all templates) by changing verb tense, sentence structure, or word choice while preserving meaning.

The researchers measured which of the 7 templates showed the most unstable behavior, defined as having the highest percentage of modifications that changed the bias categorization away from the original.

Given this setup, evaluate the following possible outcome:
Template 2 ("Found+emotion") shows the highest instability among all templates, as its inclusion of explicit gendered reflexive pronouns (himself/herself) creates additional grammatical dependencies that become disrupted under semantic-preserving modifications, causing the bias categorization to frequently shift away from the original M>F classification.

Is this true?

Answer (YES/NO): NO